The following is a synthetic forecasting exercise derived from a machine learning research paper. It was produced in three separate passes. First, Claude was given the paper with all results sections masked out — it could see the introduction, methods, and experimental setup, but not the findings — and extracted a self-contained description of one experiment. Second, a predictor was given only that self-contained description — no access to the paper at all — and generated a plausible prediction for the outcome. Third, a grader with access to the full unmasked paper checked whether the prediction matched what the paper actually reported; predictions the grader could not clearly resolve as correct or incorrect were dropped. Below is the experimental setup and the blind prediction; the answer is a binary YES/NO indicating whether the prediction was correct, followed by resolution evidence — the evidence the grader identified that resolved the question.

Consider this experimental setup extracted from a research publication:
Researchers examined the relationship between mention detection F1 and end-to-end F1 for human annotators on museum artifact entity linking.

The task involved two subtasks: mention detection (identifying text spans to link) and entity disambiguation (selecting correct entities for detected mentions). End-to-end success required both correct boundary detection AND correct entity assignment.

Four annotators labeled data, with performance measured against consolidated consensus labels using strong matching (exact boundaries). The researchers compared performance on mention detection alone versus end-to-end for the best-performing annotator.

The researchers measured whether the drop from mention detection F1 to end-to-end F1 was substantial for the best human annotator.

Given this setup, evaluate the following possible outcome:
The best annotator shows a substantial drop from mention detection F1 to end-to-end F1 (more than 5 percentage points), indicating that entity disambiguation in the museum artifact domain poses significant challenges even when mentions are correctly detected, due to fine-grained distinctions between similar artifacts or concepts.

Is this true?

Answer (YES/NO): YES